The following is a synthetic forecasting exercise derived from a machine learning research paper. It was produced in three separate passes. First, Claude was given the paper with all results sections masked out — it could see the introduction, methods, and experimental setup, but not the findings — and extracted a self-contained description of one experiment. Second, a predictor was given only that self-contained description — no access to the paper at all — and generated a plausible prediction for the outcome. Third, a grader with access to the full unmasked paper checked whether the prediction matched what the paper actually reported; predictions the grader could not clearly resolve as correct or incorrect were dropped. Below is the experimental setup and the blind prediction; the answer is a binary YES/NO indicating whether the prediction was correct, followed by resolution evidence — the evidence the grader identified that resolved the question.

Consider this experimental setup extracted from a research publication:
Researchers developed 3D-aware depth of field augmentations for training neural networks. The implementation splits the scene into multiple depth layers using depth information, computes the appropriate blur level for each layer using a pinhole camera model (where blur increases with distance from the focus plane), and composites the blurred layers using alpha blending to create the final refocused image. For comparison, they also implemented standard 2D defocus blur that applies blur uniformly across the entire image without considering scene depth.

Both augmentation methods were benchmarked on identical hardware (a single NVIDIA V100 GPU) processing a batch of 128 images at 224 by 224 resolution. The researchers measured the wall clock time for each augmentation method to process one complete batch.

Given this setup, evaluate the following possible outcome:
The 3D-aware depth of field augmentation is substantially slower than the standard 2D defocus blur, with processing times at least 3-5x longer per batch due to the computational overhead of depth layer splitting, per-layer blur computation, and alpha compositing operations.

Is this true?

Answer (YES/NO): NO